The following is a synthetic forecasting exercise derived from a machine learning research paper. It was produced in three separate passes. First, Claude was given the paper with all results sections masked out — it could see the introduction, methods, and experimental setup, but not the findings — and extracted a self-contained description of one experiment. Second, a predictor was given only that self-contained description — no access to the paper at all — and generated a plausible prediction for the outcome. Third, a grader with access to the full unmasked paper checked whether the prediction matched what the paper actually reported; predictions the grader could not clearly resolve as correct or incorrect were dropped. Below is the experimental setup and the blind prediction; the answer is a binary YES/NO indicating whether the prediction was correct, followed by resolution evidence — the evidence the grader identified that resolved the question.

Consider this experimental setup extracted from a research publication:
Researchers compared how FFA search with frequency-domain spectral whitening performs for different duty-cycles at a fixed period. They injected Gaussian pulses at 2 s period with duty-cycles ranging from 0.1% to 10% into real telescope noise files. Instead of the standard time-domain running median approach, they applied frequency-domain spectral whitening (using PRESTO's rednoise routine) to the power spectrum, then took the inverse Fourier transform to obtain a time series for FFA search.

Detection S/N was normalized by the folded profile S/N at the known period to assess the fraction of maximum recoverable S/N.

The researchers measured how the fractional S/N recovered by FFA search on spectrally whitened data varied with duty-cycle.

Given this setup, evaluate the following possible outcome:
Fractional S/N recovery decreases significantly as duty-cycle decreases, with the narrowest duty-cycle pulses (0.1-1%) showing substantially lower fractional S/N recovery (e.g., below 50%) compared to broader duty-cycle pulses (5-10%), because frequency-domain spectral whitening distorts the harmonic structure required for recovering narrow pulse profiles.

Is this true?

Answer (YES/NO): NO